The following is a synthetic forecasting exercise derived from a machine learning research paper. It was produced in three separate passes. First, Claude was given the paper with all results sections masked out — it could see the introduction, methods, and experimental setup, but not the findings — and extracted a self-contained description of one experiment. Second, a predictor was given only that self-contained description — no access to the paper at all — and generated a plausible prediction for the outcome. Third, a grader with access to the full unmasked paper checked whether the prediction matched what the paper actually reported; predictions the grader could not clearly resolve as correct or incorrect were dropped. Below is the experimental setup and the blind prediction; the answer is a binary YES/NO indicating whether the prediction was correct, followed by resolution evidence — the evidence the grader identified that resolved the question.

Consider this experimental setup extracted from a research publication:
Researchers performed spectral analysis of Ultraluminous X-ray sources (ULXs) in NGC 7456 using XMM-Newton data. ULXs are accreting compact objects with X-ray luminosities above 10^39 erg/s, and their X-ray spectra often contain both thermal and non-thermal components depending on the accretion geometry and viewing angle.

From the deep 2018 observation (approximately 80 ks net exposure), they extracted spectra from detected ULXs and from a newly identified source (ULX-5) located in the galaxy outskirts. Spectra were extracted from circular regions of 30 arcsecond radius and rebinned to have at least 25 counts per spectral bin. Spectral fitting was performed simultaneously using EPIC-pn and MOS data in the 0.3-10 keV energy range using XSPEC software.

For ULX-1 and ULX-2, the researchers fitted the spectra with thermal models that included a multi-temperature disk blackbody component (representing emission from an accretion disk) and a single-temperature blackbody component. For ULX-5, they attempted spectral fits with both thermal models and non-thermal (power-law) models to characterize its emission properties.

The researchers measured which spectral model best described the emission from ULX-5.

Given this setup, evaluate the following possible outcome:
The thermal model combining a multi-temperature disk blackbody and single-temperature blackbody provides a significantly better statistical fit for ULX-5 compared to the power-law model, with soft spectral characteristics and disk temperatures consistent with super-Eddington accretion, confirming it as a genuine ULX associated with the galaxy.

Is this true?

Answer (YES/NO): NO